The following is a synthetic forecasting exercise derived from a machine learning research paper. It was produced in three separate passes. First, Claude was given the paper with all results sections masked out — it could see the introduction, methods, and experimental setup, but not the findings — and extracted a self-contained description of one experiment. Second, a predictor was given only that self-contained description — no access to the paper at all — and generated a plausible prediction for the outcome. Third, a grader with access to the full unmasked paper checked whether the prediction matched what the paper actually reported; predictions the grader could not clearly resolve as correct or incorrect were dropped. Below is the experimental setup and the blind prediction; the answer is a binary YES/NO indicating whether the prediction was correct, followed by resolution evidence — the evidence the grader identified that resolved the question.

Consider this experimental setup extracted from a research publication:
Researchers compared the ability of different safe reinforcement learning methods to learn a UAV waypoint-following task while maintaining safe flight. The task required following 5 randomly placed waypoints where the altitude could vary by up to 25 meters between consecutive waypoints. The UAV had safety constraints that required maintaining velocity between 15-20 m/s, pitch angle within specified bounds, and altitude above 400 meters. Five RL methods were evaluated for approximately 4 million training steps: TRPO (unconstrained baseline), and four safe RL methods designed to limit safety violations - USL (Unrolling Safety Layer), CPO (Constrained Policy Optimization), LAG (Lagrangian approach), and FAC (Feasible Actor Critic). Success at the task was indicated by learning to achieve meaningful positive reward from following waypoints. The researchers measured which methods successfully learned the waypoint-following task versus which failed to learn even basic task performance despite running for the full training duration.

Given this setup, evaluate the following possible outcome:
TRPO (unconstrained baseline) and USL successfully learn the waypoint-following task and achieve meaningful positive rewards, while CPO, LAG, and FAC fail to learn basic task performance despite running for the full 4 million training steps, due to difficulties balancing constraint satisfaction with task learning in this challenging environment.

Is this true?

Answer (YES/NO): NO